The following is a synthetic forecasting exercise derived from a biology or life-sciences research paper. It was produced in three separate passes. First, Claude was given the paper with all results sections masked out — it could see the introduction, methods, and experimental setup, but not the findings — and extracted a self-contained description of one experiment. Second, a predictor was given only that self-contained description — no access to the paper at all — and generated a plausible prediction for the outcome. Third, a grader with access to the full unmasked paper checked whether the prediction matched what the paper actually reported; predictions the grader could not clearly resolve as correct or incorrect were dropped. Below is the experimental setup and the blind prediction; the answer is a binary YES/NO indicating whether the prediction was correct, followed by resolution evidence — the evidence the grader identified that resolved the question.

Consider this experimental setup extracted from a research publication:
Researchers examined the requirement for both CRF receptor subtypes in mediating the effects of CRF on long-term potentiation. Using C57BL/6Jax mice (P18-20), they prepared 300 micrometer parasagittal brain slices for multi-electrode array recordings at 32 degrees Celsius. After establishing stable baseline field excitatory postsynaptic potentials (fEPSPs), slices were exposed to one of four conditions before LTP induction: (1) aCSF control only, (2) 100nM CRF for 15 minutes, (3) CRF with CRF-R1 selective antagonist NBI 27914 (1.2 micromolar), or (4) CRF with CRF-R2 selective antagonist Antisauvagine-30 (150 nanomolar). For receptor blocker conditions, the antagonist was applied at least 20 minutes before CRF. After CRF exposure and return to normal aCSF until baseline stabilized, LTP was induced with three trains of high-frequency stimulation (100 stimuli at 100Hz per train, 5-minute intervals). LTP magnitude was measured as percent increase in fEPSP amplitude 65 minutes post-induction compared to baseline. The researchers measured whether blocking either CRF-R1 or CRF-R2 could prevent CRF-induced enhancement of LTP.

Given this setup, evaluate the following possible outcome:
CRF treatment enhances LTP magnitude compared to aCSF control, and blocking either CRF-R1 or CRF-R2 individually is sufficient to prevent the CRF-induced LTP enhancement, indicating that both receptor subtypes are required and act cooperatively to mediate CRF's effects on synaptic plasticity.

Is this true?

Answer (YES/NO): NO